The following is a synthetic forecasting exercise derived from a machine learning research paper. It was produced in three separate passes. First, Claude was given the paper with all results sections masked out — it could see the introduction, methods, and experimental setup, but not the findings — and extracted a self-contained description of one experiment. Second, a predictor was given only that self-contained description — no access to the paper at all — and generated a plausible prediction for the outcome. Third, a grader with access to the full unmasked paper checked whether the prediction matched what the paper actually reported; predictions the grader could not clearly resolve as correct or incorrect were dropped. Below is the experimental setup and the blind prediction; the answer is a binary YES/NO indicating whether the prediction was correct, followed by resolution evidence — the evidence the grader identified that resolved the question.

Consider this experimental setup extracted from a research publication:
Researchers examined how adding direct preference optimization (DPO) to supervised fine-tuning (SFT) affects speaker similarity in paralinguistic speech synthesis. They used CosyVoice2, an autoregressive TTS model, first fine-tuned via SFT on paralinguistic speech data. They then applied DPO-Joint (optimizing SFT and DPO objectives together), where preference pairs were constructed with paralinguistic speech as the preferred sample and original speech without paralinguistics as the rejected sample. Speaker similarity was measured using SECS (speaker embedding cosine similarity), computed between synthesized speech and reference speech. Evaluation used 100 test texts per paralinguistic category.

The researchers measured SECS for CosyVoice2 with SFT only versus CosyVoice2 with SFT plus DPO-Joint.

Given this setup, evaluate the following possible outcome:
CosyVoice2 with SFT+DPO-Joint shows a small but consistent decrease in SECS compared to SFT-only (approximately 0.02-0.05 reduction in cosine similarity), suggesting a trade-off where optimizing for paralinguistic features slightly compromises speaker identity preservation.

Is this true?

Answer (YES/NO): NO